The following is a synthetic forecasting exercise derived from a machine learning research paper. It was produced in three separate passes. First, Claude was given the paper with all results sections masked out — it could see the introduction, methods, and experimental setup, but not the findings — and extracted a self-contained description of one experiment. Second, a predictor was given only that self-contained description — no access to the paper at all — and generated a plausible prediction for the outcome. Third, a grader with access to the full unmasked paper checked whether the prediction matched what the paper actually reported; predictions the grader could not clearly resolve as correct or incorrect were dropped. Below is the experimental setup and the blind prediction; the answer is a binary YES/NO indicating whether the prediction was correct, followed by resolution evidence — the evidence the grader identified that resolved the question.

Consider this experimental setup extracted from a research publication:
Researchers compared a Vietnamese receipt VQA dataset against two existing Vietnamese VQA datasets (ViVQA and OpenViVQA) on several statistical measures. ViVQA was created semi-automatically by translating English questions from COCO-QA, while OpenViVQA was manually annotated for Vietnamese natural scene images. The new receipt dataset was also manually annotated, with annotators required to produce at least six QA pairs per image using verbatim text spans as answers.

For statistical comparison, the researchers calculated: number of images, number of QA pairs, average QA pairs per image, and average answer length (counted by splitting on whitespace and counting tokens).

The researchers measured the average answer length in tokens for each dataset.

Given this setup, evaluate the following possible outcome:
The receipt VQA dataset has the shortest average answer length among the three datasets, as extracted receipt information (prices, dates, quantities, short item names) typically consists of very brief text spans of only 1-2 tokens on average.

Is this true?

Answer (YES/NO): NO